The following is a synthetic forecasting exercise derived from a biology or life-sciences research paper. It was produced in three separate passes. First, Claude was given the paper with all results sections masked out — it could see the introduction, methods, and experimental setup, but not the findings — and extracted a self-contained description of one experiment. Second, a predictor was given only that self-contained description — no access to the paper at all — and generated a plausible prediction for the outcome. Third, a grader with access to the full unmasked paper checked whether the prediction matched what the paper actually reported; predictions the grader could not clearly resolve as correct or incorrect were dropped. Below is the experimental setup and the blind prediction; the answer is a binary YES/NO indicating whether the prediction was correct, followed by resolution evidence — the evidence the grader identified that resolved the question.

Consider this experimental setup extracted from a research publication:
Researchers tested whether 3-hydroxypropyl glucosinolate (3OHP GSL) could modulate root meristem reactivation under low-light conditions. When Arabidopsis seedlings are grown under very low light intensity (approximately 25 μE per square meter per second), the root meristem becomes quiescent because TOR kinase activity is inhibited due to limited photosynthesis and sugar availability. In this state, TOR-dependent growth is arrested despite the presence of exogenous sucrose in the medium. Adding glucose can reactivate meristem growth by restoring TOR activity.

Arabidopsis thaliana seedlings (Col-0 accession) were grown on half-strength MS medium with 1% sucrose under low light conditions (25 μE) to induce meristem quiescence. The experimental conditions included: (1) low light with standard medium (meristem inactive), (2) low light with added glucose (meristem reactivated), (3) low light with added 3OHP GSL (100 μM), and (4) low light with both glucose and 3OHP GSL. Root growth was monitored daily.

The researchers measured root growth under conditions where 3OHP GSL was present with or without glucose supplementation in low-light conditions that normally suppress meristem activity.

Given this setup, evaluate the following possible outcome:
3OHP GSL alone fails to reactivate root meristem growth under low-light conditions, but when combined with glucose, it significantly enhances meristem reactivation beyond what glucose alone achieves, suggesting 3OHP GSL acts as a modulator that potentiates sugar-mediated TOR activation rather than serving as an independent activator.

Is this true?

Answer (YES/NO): NO